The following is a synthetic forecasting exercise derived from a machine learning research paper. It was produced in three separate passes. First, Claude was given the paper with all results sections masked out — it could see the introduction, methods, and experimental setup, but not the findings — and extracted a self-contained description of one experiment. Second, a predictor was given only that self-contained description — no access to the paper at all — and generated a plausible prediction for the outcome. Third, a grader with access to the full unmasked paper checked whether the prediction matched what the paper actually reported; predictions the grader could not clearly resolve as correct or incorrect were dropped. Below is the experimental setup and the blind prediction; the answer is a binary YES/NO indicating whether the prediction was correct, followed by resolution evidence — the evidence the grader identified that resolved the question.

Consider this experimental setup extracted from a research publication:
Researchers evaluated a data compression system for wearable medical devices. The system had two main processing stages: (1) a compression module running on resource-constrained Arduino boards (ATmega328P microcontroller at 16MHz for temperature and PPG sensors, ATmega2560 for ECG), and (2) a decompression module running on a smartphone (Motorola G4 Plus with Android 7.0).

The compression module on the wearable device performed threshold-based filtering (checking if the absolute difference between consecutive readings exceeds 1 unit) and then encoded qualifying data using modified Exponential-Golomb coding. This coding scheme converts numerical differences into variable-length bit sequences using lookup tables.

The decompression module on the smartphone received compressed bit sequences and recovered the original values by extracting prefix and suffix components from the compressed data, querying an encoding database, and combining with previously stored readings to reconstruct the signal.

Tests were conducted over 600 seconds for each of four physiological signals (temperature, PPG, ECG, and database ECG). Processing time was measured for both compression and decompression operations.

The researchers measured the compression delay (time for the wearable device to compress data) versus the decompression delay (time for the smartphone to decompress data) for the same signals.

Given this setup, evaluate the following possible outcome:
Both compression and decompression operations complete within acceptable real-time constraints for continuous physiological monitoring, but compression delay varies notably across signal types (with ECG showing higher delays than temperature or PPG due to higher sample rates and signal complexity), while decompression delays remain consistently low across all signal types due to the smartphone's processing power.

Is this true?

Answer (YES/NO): YES